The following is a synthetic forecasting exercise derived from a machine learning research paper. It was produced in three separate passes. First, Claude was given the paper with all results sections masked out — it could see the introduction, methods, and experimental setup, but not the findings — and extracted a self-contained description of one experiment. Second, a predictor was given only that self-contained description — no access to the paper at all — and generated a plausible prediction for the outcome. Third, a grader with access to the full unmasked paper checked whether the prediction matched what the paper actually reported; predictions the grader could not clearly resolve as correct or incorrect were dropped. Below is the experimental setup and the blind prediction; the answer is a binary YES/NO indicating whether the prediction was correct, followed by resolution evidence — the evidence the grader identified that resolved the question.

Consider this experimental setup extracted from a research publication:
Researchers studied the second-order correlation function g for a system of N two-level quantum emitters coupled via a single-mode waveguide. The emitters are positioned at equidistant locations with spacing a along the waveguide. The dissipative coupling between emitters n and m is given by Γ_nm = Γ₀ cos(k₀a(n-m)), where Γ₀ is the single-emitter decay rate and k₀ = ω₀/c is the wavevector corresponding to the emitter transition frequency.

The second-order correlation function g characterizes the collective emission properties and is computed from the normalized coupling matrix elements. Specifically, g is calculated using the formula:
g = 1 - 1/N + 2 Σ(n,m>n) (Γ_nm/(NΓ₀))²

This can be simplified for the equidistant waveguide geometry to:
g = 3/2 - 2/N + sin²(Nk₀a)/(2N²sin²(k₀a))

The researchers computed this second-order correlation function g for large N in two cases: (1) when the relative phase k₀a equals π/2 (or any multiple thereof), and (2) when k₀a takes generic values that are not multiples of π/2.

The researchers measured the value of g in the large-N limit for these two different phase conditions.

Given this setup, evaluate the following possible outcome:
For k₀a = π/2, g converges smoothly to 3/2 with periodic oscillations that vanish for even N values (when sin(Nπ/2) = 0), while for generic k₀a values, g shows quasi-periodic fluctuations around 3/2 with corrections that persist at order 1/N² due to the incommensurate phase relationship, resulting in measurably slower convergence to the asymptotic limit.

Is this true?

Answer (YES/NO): NO